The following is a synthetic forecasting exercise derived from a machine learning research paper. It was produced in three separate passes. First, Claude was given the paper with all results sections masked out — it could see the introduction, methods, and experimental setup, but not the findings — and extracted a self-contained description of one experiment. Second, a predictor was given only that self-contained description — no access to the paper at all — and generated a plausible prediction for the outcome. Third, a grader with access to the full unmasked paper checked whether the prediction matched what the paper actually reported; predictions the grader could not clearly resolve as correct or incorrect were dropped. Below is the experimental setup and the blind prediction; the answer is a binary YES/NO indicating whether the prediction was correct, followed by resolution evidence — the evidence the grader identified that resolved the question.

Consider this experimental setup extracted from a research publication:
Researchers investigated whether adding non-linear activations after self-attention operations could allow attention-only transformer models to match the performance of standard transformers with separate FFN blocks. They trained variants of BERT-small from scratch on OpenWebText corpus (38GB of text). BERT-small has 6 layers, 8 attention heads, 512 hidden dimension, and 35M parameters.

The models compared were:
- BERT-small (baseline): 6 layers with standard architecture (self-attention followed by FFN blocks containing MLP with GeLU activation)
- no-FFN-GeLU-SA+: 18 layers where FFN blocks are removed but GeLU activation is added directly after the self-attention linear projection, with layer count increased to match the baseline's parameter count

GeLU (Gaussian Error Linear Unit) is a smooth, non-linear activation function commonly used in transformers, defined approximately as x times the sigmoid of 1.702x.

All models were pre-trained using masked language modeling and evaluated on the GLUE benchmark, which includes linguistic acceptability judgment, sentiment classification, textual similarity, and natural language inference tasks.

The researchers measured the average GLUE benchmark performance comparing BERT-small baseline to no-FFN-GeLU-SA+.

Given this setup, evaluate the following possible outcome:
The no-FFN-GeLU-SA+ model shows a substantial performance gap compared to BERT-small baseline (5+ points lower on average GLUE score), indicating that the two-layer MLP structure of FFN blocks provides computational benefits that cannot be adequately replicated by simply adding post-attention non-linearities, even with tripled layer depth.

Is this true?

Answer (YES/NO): NO